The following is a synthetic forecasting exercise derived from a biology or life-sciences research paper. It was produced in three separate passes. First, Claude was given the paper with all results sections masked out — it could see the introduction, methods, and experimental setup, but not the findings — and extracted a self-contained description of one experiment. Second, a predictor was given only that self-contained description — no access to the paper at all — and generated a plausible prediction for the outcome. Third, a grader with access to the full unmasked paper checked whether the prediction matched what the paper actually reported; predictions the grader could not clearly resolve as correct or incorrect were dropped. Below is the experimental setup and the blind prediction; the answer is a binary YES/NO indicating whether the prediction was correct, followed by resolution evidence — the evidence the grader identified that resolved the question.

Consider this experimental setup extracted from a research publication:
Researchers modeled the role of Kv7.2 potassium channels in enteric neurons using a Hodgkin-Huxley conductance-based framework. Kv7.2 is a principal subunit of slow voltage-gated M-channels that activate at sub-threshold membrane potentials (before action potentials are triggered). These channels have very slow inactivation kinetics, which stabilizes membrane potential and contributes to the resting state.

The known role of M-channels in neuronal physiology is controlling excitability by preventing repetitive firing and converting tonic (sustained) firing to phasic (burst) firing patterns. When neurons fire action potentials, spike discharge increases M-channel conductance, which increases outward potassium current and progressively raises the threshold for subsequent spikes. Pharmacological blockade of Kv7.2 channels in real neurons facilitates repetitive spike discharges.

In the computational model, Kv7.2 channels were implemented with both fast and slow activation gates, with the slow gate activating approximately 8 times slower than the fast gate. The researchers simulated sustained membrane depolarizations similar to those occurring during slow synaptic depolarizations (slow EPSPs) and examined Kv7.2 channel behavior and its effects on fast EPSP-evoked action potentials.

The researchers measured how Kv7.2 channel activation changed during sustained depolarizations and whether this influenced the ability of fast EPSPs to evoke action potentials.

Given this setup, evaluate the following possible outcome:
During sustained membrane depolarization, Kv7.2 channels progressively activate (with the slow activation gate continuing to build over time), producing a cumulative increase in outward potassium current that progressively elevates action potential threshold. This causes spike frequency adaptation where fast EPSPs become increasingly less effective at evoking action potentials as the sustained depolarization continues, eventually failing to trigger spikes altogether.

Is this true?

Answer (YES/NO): YES